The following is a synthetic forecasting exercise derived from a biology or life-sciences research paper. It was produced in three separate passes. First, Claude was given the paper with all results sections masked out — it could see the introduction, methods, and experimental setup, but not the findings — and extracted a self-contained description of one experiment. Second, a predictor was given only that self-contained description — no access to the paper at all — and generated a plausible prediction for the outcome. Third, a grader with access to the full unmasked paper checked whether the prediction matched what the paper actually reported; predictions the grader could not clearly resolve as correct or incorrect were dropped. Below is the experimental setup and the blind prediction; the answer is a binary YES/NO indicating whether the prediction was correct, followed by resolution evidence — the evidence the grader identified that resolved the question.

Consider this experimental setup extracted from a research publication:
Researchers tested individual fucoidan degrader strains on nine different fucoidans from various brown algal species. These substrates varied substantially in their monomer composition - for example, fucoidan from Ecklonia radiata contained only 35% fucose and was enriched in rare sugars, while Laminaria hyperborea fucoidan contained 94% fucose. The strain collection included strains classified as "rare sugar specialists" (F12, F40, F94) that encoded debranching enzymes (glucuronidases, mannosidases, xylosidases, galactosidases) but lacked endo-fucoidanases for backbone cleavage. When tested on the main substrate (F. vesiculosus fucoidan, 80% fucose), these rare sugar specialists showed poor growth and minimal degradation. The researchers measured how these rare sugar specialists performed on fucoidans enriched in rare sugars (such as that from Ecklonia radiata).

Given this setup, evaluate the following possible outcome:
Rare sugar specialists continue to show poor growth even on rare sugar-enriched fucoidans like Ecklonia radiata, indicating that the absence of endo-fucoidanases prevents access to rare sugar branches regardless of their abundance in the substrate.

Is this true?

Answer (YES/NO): NO